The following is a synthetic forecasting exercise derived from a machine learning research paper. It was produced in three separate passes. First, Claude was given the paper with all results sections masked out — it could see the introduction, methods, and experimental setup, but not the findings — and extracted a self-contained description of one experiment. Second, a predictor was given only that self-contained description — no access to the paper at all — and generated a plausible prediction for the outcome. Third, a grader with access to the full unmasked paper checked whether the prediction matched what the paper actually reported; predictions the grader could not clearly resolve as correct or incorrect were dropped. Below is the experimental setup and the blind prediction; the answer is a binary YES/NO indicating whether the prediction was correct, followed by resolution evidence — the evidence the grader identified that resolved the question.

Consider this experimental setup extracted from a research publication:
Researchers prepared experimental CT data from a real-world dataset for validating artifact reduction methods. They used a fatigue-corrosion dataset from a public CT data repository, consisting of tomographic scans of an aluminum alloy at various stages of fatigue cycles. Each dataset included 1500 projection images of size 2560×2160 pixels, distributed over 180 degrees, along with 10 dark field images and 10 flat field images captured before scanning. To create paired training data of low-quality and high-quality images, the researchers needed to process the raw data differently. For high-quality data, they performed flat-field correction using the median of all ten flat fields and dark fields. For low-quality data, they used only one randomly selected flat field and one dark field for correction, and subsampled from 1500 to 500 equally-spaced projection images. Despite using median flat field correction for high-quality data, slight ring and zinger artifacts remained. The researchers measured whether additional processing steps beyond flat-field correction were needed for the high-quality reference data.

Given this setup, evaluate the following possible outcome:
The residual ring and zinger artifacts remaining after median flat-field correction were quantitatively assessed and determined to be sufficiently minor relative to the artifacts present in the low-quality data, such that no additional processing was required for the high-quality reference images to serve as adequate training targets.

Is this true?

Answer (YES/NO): NO